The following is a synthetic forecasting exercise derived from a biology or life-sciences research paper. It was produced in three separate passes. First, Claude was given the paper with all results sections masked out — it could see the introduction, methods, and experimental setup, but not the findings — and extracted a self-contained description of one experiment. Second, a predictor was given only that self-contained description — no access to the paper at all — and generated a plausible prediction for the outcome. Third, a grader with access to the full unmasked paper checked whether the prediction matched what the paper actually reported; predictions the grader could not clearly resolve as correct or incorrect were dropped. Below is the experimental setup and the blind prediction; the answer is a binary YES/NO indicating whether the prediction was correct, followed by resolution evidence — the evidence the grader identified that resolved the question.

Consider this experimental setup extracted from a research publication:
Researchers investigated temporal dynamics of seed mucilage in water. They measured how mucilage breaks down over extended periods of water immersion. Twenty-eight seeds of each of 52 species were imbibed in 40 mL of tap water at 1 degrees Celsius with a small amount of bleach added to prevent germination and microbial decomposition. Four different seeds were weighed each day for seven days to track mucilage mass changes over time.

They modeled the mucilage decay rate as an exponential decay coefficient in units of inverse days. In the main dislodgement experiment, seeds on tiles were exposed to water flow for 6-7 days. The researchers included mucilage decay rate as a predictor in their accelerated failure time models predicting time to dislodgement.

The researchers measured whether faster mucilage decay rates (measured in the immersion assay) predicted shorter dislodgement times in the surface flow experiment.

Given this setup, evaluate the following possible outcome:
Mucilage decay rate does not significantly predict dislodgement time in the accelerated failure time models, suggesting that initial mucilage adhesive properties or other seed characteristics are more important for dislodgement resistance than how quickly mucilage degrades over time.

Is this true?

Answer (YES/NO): YES